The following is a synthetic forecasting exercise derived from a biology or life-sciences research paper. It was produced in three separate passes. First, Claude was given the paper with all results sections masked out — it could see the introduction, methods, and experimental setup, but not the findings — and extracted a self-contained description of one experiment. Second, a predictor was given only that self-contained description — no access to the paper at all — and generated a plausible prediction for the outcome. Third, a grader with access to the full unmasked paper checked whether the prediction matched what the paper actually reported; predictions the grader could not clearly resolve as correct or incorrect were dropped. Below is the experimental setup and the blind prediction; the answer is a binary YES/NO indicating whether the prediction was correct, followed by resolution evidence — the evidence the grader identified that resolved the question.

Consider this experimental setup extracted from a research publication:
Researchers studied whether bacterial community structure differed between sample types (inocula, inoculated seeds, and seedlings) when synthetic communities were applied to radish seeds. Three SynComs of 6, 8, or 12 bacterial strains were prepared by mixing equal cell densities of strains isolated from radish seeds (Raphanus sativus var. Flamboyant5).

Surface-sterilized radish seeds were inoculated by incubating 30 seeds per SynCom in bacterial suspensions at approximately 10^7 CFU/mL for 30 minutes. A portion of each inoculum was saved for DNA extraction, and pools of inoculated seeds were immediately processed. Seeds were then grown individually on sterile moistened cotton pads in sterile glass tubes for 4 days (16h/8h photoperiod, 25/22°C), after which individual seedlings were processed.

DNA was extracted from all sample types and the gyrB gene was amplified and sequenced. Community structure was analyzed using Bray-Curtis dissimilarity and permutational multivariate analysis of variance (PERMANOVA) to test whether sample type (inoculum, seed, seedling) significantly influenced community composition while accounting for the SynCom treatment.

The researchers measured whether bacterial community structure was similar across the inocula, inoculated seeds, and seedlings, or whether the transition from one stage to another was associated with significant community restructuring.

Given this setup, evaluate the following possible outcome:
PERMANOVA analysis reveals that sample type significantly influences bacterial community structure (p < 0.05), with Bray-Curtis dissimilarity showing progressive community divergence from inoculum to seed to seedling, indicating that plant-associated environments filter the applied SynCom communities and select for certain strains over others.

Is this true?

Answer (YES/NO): NO